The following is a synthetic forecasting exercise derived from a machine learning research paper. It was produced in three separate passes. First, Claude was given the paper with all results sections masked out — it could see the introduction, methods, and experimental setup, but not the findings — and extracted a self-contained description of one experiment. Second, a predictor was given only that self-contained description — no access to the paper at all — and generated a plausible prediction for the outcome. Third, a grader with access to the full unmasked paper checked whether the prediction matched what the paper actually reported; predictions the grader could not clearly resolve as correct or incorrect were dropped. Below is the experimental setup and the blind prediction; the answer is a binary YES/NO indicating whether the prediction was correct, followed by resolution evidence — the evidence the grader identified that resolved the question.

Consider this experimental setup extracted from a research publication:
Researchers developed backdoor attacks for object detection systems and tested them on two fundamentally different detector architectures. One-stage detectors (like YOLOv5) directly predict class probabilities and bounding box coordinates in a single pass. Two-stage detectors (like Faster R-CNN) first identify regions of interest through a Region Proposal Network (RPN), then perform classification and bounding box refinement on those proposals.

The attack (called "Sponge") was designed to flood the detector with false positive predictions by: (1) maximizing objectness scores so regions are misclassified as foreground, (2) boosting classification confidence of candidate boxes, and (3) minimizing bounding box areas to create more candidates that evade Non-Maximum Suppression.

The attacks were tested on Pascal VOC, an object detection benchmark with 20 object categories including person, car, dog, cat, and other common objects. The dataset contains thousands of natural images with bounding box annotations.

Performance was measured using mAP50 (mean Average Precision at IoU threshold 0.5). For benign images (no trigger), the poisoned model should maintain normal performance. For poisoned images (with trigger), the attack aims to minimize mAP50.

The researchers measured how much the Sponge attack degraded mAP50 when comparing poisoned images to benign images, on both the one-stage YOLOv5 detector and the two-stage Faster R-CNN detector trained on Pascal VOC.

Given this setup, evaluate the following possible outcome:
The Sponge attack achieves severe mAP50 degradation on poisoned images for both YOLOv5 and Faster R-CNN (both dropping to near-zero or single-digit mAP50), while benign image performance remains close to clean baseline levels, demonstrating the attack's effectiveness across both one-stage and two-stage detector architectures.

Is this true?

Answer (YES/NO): YES